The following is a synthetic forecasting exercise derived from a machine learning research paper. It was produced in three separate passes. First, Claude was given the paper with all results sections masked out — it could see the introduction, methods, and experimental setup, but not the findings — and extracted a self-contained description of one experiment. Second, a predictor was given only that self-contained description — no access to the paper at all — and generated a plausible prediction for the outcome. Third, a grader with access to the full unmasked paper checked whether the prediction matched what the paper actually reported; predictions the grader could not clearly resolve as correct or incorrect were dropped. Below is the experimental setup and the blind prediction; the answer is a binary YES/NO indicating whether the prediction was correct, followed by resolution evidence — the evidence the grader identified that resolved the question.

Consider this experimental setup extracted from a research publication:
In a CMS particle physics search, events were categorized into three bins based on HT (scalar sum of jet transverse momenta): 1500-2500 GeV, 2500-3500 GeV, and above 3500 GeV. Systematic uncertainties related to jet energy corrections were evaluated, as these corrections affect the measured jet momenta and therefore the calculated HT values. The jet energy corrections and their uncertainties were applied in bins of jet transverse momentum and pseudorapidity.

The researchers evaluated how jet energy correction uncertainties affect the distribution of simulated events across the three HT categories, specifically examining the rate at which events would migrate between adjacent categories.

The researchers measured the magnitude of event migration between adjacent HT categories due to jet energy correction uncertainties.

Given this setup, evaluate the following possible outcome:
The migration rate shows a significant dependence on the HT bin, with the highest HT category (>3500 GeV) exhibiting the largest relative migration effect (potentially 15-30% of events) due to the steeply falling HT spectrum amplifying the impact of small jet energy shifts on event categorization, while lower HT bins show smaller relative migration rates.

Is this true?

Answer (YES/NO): NO